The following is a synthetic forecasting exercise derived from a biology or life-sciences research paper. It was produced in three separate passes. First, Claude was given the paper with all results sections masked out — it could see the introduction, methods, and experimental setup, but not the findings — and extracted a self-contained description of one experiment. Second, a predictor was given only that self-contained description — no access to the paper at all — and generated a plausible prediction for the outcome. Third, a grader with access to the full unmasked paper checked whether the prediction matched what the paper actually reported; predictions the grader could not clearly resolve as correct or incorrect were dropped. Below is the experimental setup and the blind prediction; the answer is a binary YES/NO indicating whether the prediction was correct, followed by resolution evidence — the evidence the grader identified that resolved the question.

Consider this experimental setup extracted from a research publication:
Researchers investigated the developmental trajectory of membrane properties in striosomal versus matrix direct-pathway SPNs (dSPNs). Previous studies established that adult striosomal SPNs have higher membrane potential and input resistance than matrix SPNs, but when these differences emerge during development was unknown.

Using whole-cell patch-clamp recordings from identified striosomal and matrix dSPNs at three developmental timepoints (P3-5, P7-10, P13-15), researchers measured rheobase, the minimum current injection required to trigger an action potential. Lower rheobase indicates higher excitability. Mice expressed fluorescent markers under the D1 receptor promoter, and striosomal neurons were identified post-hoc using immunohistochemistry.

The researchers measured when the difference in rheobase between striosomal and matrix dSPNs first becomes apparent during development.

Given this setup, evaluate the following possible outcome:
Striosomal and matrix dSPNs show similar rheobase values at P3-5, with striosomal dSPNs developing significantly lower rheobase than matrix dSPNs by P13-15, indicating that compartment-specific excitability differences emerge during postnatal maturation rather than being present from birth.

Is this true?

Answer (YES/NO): YES